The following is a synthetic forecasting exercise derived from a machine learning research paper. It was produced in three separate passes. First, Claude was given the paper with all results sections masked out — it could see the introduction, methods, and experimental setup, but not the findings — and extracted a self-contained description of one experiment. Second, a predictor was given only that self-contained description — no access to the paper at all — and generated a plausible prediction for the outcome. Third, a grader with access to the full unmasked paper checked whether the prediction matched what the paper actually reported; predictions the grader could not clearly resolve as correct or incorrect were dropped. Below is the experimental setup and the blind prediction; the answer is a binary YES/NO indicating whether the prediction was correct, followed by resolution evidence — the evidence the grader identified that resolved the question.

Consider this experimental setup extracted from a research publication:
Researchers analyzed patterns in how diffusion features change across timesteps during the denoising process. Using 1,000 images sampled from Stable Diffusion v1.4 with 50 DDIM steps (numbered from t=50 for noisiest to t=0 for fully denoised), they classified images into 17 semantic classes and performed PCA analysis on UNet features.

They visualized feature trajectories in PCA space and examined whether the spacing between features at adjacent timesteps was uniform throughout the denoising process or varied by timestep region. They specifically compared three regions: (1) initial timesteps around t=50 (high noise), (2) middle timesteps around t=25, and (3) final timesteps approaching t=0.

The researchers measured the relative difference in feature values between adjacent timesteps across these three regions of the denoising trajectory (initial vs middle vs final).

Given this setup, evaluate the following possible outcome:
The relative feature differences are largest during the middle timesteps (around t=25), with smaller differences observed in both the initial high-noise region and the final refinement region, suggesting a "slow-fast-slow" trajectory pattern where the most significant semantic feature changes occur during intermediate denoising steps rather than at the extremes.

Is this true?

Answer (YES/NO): NO